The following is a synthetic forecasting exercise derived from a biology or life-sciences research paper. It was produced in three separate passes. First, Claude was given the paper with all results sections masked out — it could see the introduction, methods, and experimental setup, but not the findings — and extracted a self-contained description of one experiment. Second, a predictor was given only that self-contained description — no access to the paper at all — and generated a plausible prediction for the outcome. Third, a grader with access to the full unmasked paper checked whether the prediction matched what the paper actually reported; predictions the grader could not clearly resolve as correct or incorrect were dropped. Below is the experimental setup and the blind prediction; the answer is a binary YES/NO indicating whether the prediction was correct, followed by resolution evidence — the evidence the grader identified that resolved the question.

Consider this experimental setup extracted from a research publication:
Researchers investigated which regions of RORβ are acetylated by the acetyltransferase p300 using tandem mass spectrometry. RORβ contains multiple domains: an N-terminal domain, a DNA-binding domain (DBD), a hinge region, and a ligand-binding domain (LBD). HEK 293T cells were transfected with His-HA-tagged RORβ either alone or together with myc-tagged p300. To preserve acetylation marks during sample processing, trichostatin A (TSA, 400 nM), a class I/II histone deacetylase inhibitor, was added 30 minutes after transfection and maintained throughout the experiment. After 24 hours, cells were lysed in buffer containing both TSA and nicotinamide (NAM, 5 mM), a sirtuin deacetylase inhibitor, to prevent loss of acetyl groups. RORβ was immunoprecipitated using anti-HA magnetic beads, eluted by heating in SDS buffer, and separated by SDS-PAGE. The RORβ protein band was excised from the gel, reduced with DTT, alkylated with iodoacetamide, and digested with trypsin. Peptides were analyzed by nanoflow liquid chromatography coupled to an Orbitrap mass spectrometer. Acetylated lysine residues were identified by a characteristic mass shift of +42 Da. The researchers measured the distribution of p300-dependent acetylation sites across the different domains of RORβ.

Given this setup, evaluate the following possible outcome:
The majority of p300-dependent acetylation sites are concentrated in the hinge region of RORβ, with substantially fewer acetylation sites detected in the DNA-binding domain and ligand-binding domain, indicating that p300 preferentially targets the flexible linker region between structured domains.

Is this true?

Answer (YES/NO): NO